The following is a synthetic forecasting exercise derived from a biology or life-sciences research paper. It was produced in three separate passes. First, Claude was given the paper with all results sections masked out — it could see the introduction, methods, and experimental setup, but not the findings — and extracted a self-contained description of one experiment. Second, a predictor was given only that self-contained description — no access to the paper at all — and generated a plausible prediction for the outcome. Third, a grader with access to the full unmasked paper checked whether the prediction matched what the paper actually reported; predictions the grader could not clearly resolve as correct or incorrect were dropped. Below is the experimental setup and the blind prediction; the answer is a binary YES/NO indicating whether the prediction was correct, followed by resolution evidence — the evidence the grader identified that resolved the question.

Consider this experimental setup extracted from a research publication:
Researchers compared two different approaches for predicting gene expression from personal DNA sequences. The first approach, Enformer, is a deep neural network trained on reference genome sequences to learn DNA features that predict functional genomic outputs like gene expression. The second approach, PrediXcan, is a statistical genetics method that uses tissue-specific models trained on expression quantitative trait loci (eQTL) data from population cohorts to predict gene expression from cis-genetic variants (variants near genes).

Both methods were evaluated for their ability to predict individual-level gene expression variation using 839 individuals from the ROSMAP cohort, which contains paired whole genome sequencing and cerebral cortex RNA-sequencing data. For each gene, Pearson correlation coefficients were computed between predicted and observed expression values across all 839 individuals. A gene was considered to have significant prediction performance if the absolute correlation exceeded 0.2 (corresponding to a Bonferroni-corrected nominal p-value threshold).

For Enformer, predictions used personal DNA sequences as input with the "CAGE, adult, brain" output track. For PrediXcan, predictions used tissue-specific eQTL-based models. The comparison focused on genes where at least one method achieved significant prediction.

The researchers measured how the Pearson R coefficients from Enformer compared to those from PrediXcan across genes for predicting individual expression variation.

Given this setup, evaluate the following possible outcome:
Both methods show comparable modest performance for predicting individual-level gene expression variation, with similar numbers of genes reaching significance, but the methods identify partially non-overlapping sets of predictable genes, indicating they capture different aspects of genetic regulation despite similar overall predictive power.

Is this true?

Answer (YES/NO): NO